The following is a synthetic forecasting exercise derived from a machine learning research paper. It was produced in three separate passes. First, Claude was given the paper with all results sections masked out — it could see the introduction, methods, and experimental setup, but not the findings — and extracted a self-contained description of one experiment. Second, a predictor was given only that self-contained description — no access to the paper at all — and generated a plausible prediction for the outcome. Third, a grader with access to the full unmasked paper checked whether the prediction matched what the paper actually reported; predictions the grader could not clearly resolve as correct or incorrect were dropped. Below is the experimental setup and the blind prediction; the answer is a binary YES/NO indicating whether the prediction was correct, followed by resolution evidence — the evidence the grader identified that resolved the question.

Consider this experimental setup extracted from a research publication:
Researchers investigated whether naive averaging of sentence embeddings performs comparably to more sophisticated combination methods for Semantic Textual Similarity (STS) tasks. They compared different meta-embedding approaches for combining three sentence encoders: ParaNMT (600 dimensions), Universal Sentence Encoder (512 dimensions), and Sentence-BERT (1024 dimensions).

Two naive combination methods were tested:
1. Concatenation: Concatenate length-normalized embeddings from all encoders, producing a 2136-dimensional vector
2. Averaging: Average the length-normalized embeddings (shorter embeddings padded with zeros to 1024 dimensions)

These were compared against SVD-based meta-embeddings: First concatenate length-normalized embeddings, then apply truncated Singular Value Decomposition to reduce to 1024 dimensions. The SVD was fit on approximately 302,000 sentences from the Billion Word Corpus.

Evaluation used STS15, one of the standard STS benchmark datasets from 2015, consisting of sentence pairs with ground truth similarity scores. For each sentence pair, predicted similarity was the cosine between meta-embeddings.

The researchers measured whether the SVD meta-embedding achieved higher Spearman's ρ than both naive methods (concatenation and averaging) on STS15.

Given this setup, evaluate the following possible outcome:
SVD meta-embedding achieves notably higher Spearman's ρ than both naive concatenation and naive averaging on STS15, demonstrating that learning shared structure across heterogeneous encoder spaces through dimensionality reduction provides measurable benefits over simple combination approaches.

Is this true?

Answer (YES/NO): NO